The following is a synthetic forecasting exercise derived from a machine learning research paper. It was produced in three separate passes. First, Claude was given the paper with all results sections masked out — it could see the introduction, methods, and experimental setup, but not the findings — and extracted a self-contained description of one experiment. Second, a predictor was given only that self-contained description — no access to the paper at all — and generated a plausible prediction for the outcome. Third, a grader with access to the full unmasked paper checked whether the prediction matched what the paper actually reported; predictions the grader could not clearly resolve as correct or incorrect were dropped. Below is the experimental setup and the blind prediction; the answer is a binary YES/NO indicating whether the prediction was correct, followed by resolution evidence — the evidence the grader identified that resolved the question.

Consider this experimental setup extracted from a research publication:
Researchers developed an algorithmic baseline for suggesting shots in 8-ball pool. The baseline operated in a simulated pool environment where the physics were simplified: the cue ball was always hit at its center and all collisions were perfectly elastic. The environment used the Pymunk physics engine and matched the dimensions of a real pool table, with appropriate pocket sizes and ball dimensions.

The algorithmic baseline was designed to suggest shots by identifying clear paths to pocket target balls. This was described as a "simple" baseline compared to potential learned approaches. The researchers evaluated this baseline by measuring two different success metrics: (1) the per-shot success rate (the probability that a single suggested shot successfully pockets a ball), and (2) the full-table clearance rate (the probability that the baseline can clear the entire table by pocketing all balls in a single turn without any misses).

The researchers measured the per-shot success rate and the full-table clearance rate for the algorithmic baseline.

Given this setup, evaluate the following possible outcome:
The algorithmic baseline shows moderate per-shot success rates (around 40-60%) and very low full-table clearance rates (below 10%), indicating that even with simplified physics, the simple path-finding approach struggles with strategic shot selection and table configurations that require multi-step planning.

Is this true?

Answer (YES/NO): NO